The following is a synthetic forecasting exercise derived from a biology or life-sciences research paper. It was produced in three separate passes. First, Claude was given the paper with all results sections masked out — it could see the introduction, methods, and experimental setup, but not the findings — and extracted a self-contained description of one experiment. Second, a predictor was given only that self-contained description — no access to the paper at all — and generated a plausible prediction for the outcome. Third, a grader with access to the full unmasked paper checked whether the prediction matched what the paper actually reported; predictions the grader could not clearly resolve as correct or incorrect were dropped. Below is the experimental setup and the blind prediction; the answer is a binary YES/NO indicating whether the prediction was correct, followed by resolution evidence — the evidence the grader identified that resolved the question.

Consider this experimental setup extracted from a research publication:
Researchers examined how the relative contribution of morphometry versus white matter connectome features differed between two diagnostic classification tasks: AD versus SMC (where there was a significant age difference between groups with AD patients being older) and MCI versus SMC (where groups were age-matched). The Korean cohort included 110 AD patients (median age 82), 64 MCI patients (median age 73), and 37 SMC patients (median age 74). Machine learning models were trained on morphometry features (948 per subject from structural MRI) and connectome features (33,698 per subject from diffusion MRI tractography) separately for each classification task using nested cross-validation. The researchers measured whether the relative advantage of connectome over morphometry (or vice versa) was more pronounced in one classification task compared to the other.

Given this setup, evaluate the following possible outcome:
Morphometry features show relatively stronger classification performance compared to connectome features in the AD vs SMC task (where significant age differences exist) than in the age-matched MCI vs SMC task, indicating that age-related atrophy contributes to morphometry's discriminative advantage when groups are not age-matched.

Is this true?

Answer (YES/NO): YES